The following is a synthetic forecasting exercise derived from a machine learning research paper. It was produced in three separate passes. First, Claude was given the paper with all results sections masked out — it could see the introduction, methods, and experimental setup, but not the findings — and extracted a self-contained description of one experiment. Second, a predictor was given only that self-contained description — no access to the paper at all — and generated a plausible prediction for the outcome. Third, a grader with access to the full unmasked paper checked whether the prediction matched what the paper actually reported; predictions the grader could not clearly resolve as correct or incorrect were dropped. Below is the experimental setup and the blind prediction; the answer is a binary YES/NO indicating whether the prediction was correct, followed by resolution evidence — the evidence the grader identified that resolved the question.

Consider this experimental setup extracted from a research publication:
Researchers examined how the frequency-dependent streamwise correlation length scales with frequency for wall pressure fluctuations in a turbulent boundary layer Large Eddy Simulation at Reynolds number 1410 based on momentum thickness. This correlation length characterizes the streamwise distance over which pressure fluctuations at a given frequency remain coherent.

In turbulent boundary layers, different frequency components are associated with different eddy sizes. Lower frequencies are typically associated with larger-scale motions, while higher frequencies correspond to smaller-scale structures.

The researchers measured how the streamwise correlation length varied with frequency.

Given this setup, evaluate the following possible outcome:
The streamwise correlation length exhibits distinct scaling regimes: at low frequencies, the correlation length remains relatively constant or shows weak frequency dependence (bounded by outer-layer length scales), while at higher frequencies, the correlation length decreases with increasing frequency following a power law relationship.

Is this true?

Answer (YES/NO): NO